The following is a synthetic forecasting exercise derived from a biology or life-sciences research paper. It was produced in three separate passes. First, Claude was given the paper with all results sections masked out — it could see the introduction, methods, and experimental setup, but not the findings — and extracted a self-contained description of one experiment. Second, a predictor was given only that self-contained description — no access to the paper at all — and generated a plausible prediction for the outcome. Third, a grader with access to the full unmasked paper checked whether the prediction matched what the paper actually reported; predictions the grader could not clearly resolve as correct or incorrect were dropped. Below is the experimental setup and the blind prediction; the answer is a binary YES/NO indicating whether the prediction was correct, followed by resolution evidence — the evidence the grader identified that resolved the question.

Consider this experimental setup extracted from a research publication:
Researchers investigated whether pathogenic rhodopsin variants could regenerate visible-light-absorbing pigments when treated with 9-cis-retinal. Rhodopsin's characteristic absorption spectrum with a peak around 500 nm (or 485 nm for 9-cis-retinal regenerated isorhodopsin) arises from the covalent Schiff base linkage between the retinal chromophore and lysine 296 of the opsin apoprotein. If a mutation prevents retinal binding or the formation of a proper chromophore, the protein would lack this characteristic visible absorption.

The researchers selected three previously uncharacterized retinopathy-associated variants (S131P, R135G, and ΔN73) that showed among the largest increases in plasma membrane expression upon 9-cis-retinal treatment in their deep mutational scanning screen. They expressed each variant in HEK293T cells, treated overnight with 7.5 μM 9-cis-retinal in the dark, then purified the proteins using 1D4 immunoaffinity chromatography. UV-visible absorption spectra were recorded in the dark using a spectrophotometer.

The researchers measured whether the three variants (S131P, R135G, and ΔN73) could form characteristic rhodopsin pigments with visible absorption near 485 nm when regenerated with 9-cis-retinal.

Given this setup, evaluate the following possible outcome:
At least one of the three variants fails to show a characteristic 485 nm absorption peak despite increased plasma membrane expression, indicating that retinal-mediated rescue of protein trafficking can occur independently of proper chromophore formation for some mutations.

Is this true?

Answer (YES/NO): YES